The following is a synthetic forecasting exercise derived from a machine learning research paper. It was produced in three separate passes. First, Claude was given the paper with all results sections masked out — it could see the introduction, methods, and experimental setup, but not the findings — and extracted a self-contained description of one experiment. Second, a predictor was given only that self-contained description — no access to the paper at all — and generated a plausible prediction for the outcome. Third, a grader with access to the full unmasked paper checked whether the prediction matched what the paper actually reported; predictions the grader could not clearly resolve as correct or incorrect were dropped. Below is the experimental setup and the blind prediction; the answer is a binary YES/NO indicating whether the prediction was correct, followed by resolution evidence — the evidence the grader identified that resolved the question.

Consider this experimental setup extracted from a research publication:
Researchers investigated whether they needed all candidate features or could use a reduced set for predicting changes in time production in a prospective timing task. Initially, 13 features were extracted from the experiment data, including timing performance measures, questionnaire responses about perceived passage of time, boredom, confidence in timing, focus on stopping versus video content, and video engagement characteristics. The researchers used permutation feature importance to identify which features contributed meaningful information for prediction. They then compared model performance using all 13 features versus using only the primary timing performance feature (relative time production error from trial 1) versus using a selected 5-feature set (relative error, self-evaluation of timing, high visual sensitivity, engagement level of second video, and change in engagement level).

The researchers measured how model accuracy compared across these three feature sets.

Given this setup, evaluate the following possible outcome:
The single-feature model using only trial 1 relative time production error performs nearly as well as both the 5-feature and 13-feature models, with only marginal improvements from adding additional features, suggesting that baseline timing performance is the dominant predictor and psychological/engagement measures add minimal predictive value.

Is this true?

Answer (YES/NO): YES